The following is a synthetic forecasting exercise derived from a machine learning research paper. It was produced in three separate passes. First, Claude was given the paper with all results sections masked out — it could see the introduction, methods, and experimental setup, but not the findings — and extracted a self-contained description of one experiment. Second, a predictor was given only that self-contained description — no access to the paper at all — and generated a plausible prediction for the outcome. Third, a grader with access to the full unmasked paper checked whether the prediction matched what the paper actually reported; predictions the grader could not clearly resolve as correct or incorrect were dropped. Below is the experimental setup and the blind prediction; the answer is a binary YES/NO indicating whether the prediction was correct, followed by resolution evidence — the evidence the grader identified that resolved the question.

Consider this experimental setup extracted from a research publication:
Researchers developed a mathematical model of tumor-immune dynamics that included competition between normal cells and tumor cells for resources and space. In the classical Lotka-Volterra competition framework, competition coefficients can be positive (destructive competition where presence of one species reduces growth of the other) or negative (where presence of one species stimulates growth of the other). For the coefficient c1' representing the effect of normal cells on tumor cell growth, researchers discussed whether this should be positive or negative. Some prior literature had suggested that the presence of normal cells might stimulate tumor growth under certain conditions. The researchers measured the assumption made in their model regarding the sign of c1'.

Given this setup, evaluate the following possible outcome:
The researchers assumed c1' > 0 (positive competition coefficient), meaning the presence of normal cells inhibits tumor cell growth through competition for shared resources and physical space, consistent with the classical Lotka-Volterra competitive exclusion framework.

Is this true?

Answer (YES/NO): YES